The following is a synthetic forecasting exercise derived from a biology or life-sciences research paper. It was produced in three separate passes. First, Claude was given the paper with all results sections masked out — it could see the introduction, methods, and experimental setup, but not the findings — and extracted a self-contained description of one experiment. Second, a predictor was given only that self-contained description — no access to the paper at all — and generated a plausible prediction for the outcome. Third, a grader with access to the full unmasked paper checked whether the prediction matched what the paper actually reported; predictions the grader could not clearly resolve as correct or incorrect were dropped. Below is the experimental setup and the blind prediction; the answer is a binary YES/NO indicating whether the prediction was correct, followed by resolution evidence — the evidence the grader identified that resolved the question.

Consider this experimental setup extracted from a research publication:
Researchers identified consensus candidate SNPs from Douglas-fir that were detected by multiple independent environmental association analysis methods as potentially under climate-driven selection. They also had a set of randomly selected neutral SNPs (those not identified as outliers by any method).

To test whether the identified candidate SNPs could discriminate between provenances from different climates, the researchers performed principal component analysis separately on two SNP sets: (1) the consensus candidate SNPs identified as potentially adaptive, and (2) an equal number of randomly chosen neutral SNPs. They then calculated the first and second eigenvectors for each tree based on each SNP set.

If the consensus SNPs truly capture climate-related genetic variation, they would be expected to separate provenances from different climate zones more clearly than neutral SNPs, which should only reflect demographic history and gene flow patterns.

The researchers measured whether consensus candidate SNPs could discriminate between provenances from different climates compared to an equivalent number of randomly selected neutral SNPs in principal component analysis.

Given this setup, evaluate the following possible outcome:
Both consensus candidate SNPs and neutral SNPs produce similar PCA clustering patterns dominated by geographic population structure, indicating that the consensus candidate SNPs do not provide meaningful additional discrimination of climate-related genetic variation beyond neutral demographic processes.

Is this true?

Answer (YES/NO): NO